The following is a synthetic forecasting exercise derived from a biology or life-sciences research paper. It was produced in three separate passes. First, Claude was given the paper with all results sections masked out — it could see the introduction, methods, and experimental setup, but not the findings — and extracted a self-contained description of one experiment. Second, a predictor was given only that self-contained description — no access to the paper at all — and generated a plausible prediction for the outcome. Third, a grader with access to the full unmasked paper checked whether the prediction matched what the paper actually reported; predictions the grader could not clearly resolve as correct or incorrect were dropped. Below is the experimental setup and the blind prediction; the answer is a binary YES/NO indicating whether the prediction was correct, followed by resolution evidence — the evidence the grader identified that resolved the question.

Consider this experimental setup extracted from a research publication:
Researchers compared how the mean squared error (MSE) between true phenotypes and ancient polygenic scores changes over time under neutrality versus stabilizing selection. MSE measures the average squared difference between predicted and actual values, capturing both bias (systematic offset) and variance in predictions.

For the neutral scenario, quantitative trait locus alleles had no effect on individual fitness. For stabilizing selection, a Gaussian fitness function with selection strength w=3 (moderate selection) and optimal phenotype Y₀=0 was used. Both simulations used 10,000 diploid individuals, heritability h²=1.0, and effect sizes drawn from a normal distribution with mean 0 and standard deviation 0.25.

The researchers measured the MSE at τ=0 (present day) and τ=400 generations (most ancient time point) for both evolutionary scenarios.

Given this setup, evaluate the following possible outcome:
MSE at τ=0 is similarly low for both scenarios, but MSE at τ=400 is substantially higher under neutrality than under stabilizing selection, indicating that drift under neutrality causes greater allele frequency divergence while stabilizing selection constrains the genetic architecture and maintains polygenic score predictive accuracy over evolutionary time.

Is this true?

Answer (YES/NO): NO